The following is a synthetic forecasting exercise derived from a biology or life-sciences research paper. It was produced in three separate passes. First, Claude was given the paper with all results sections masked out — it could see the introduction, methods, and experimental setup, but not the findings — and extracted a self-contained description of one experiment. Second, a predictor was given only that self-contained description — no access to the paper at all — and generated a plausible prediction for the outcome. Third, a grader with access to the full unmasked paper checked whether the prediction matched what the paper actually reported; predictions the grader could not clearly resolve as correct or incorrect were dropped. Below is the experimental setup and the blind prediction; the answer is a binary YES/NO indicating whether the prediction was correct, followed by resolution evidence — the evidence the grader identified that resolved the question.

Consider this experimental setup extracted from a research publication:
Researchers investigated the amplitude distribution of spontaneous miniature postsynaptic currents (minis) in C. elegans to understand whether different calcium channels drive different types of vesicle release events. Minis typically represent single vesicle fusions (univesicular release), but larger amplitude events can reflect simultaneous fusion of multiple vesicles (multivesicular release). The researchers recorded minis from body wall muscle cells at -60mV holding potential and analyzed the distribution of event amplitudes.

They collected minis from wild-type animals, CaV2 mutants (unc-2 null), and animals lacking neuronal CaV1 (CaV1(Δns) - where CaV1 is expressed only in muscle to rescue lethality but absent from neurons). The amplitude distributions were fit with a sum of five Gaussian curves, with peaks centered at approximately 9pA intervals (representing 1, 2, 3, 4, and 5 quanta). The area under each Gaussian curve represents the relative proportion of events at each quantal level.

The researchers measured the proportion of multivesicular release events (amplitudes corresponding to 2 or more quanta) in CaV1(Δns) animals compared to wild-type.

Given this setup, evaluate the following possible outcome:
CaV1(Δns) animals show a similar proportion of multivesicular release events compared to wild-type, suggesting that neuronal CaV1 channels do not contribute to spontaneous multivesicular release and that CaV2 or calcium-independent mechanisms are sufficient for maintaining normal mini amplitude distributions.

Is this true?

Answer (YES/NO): YES